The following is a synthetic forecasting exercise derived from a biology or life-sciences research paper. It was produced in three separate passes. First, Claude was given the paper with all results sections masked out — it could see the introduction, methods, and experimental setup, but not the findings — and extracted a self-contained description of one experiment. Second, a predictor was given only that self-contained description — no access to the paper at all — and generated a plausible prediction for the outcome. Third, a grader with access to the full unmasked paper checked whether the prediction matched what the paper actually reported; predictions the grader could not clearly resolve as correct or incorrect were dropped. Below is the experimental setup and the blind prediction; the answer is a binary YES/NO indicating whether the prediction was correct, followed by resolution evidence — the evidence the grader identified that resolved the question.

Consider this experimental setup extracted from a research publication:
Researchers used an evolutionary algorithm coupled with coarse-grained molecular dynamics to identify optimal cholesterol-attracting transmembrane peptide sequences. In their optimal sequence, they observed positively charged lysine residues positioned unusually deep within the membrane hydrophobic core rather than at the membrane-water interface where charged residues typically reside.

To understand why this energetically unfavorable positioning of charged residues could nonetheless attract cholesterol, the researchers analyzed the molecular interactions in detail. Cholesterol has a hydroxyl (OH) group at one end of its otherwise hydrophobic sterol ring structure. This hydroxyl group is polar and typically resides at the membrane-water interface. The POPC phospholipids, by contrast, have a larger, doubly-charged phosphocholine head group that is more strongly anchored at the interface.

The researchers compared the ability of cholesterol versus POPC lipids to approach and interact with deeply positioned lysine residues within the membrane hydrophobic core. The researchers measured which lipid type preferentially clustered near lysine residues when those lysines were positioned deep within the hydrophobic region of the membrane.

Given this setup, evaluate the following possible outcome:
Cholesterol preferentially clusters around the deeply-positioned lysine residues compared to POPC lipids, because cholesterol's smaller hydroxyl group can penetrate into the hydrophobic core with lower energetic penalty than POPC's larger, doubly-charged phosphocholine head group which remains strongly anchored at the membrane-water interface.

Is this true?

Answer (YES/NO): YES